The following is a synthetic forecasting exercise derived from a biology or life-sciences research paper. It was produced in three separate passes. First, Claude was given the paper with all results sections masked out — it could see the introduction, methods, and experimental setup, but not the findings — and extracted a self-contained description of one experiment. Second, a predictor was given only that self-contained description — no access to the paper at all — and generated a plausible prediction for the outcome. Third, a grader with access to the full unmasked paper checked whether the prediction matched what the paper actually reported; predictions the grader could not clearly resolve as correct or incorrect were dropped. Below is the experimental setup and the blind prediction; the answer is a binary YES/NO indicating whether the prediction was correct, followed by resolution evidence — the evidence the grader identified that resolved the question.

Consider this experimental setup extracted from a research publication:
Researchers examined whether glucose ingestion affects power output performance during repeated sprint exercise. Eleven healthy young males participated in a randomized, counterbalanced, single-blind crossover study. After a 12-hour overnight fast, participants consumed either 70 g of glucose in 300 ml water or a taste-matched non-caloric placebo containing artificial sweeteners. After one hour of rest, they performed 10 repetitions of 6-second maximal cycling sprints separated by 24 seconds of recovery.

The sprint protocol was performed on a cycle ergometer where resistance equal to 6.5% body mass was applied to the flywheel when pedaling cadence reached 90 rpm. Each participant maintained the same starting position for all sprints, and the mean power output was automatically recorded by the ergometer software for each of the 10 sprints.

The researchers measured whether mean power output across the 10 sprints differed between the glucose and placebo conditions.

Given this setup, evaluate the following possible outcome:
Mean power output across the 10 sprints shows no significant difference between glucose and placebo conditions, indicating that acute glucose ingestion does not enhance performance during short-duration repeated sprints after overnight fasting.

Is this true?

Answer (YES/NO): NO